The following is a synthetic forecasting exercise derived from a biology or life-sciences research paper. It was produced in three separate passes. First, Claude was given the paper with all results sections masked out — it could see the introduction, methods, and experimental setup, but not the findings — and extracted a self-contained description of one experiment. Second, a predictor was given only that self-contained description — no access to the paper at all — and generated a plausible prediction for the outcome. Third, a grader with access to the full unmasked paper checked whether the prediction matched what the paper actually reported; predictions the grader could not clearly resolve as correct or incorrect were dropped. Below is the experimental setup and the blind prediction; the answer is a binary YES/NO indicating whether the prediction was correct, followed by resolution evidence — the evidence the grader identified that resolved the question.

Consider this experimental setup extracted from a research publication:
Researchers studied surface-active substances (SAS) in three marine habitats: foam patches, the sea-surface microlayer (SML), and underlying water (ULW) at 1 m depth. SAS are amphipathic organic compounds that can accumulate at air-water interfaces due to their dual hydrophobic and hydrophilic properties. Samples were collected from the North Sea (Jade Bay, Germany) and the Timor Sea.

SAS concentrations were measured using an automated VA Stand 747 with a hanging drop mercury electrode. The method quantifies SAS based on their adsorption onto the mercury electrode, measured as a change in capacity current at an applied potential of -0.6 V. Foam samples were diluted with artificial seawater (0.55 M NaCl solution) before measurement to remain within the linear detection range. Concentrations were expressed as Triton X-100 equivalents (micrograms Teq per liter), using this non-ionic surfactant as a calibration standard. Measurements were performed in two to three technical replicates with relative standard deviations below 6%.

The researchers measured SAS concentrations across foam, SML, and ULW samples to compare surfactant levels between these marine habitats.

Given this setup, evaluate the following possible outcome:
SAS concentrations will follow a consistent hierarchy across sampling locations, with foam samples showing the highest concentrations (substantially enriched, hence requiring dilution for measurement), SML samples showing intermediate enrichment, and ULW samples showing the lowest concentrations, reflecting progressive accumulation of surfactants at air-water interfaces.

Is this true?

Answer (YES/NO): NO